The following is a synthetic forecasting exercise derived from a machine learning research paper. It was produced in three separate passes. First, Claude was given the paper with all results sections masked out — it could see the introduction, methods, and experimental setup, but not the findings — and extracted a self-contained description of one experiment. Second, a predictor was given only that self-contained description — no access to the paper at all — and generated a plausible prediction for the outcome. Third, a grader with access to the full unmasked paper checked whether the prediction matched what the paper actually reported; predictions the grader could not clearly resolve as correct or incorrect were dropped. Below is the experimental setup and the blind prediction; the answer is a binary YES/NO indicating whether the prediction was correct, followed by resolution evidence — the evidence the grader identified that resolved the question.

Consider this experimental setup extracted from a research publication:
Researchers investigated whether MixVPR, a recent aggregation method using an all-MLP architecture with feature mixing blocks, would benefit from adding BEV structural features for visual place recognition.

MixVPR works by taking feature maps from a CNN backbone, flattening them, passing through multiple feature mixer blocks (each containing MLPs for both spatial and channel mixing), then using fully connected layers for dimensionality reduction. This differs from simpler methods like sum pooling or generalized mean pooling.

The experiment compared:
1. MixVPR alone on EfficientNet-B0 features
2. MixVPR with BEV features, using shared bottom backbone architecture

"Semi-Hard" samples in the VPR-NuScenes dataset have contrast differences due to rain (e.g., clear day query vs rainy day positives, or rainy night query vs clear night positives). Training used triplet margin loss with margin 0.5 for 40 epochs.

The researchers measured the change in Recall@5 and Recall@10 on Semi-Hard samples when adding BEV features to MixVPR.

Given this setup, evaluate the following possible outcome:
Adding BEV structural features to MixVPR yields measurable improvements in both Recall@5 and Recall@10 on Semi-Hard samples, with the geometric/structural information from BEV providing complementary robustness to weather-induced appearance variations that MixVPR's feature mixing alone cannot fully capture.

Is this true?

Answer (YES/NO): NO